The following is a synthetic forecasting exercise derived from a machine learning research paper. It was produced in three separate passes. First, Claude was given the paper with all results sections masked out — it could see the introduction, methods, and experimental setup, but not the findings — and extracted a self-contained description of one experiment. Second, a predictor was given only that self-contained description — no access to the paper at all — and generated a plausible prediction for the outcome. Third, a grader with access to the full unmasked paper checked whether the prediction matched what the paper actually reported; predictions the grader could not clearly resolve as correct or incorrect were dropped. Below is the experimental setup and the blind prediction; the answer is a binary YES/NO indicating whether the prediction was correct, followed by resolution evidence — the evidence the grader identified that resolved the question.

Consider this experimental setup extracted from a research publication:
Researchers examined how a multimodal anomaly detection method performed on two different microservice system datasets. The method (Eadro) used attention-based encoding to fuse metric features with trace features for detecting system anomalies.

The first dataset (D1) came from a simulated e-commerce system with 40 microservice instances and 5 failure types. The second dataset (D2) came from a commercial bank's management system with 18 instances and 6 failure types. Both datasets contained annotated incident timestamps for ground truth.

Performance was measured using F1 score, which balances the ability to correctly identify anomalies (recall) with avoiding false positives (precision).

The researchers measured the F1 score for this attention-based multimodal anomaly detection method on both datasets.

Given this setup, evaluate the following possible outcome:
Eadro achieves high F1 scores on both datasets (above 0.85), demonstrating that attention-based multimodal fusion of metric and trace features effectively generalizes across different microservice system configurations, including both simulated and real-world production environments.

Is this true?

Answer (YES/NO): NO